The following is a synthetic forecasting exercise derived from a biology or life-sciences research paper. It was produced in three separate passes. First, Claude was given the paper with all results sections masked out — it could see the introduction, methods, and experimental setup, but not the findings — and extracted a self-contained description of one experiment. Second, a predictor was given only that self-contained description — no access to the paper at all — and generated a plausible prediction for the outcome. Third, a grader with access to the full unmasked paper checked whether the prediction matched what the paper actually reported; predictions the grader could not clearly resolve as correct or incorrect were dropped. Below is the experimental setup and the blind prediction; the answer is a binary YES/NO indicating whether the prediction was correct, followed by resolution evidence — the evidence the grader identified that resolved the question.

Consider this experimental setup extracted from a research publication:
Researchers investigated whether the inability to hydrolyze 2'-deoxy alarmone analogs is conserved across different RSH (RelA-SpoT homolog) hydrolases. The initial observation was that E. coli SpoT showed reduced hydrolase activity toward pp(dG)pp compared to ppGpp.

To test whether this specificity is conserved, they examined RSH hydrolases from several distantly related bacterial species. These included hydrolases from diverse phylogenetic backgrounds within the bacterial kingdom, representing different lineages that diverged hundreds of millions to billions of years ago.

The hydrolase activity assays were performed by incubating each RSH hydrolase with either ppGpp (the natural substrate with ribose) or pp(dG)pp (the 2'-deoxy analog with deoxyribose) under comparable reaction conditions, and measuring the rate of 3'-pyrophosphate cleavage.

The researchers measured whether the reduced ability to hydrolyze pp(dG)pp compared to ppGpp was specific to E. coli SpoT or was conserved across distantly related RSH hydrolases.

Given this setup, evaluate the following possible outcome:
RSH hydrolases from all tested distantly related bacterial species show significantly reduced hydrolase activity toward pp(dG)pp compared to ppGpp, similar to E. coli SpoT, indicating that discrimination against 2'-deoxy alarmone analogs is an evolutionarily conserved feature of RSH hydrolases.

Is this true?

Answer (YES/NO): YES